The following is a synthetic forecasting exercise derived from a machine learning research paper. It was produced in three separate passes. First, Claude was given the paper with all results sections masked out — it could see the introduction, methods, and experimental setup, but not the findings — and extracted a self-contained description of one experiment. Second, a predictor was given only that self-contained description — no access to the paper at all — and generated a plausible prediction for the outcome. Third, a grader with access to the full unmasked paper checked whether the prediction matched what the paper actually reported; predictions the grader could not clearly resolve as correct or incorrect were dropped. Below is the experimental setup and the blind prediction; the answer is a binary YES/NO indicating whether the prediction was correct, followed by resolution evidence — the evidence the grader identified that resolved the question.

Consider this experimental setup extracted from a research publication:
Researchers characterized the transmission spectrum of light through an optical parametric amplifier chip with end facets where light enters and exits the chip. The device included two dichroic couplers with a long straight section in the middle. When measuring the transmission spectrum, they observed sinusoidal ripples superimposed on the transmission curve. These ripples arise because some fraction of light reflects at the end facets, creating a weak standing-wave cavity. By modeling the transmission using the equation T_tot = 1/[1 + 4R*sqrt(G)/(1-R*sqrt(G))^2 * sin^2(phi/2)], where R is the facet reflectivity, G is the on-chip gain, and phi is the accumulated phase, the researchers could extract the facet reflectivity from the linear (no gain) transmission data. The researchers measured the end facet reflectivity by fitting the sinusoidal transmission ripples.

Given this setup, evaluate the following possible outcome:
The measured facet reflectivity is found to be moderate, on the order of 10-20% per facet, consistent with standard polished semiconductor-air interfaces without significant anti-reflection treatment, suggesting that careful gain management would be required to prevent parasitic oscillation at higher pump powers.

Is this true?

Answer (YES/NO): NO